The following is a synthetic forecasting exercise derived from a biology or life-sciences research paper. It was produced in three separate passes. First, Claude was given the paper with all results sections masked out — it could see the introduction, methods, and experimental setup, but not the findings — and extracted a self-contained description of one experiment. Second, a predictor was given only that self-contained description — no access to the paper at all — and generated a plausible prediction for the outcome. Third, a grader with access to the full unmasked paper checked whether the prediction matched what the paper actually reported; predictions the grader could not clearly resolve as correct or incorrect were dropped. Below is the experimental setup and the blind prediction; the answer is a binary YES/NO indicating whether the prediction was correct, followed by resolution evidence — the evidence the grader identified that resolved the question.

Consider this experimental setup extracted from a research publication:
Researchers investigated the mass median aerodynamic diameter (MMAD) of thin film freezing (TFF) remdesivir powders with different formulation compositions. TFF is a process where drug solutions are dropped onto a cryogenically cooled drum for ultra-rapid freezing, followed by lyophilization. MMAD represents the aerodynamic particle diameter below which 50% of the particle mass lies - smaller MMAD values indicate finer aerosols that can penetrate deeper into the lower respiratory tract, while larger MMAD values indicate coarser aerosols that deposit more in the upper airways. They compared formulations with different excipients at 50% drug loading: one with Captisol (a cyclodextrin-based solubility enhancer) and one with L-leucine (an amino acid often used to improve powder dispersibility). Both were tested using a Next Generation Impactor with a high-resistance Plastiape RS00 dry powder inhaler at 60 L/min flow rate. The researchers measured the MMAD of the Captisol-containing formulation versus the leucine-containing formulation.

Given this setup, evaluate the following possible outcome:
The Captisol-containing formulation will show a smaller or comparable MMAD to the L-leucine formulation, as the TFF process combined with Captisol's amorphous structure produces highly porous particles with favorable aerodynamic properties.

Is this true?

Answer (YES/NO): NO